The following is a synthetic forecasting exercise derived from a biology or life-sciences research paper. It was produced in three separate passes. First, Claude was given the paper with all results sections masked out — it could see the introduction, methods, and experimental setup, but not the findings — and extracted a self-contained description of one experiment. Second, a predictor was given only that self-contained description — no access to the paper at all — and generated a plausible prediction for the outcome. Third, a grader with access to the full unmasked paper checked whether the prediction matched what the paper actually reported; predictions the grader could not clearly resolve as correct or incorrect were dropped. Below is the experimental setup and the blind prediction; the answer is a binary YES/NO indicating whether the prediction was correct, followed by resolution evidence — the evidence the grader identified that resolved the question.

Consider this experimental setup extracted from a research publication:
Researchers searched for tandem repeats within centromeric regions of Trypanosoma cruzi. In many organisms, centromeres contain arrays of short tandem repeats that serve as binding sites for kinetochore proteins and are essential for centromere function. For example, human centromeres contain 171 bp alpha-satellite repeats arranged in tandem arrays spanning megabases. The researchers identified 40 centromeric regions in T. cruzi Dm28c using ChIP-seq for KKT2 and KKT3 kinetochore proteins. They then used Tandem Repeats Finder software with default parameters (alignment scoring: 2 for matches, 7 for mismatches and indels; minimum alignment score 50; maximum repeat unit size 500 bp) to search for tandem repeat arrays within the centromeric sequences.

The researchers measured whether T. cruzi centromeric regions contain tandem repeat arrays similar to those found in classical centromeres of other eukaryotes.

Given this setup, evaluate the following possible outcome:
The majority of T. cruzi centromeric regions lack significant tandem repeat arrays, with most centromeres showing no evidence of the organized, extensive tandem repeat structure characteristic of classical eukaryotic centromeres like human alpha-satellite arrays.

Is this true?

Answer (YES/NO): YES